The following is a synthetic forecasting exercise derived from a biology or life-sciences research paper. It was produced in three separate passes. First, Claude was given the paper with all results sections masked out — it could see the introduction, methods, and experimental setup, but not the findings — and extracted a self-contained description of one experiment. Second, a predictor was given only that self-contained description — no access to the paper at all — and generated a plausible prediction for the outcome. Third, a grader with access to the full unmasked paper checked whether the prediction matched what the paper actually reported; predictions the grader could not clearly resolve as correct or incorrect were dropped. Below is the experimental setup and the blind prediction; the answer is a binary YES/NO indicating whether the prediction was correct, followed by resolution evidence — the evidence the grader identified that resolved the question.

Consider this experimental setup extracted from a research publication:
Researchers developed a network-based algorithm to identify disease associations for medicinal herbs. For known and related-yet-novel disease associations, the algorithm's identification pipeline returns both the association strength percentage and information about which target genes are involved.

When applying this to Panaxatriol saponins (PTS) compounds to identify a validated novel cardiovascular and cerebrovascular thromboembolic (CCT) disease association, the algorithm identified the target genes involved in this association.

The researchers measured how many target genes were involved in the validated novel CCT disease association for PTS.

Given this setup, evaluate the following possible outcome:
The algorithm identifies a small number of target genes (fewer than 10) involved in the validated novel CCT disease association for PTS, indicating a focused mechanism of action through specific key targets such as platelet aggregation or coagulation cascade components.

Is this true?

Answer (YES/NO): NO